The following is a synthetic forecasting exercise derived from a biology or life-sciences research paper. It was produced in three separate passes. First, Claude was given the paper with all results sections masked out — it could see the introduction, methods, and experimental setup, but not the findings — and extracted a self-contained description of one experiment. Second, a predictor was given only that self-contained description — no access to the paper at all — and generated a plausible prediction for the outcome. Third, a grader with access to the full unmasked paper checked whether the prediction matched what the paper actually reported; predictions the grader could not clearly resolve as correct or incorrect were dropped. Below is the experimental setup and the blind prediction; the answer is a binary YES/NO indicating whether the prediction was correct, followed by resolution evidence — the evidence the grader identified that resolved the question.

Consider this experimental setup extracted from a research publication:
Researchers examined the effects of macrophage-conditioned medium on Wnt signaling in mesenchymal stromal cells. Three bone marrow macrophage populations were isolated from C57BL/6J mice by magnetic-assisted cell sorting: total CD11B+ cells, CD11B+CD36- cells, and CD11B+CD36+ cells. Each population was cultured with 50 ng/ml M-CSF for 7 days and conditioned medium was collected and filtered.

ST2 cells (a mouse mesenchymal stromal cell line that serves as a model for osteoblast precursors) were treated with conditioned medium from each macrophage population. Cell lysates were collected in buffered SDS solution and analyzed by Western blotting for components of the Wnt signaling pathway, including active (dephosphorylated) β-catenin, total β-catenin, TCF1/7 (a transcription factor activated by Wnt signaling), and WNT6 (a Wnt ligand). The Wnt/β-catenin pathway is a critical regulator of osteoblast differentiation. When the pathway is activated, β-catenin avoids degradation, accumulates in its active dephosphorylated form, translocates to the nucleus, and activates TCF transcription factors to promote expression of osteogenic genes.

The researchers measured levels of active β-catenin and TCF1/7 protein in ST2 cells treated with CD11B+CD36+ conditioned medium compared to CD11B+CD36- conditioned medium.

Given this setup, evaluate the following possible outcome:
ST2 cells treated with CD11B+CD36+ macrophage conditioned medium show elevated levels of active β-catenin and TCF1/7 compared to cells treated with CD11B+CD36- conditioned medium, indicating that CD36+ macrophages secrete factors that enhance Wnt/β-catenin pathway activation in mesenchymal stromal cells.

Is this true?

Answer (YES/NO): YES